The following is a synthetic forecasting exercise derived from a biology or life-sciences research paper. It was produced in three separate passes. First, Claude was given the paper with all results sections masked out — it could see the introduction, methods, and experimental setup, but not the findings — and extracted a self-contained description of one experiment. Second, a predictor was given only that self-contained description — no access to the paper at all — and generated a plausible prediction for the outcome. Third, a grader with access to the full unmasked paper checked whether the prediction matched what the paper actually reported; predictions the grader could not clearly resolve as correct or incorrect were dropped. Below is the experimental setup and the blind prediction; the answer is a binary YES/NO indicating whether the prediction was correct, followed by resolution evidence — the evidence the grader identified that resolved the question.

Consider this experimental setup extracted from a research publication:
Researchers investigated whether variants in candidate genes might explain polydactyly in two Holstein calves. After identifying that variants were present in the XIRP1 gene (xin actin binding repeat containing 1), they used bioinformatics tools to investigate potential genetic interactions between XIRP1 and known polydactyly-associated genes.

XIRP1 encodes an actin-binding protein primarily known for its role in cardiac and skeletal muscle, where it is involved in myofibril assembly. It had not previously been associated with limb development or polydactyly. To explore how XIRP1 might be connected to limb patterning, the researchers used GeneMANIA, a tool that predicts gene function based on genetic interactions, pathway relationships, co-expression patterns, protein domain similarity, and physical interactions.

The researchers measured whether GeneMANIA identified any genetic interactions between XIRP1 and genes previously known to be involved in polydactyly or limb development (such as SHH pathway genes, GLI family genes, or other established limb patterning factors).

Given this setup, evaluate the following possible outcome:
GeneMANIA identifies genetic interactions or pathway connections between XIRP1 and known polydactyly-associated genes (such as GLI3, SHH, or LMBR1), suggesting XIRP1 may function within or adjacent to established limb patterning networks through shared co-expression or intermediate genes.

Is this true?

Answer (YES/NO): YES